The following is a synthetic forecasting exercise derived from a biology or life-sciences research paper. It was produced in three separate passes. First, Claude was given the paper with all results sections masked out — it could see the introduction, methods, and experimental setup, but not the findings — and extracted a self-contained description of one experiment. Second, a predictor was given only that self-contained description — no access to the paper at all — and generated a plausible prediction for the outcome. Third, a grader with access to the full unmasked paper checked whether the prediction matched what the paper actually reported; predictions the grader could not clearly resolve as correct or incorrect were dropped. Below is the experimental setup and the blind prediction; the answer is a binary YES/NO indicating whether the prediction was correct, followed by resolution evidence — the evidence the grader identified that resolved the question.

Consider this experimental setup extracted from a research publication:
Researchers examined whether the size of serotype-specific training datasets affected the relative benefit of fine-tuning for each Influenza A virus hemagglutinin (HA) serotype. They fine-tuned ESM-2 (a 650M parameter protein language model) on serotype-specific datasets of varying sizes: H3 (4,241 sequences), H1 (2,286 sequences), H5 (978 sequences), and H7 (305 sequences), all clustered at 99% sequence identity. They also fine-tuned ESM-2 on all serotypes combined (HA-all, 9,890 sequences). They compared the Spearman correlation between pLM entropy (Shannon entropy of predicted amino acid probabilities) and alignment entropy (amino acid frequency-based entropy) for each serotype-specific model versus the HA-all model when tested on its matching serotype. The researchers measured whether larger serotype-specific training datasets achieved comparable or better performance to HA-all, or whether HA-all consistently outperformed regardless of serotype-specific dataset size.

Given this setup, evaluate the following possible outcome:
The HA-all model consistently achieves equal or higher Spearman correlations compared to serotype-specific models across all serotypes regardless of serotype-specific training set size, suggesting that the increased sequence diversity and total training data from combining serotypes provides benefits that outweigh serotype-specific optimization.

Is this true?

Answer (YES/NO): NO